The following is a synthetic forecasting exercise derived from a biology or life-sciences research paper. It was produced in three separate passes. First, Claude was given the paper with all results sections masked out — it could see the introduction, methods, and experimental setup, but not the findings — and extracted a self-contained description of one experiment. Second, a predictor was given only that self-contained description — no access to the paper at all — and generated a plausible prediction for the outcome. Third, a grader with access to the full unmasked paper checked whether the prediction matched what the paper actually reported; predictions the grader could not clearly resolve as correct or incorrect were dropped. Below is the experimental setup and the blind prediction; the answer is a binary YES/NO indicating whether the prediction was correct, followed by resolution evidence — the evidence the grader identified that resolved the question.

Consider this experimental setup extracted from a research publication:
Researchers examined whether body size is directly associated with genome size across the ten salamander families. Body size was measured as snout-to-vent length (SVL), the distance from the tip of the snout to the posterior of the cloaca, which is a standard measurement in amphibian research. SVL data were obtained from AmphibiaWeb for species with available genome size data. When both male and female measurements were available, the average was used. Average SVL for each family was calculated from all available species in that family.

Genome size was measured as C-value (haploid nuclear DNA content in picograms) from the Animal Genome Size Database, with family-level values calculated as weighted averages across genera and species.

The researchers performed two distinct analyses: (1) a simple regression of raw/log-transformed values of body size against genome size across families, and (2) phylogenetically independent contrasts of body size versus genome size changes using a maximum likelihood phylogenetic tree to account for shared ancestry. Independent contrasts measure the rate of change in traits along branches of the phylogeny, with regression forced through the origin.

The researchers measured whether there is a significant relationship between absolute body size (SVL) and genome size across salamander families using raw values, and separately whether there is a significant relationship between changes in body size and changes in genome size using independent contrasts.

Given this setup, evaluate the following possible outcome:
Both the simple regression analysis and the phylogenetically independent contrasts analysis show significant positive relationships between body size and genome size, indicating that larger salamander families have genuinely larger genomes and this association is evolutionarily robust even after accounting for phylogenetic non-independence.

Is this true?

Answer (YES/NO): NO